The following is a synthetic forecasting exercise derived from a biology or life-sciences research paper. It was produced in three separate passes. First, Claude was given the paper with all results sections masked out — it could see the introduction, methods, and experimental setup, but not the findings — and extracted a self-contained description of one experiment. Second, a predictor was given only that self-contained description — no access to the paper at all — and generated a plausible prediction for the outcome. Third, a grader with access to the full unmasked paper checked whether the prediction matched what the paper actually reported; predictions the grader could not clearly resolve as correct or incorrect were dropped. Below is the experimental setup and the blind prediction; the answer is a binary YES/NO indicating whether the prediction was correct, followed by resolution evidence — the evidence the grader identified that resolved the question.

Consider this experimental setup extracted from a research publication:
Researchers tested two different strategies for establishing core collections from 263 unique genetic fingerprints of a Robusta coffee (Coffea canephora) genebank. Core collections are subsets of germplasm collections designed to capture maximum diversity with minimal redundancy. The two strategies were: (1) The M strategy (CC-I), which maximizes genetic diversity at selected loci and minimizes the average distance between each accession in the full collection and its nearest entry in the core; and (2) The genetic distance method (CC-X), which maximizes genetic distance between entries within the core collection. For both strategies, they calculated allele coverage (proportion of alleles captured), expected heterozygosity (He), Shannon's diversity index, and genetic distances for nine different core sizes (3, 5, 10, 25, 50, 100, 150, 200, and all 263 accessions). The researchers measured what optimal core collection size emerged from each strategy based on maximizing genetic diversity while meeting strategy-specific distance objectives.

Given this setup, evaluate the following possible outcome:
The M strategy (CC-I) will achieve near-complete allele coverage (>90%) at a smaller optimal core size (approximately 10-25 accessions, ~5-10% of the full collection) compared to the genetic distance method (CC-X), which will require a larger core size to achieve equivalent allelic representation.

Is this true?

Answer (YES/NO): NO